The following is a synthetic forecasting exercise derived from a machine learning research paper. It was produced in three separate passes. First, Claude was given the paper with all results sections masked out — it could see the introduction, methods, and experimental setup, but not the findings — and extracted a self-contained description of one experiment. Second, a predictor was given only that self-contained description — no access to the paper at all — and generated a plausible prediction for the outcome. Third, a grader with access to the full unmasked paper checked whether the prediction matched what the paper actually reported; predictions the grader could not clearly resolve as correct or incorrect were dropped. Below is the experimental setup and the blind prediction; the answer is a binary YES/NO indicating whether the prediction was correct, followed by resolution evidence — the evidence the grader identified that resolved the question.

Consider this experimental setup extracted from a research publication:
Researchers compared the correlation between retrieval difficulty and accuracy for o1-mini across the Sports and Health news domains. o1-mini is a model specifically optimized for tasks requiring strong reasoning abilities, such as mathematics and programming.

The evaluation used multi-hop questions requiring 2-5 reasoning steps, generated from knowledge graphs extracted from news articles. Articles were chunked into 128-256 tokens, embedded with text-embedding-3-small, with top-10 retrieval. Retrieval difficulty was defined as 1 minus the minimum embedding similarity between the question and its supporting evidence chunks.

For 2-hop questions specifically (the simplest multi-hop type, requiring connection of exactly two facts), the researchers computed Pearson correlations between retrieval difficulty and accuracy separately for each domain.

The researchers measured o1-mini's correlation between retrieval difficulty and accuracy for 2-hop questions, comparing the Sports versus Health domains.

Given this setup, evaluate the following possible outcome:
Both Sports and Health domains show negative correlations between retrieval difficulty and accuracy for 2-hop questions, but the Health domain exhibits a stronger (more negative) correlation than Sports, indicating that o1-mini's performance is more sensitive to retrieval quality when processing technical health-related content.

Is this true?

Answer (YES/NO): NO